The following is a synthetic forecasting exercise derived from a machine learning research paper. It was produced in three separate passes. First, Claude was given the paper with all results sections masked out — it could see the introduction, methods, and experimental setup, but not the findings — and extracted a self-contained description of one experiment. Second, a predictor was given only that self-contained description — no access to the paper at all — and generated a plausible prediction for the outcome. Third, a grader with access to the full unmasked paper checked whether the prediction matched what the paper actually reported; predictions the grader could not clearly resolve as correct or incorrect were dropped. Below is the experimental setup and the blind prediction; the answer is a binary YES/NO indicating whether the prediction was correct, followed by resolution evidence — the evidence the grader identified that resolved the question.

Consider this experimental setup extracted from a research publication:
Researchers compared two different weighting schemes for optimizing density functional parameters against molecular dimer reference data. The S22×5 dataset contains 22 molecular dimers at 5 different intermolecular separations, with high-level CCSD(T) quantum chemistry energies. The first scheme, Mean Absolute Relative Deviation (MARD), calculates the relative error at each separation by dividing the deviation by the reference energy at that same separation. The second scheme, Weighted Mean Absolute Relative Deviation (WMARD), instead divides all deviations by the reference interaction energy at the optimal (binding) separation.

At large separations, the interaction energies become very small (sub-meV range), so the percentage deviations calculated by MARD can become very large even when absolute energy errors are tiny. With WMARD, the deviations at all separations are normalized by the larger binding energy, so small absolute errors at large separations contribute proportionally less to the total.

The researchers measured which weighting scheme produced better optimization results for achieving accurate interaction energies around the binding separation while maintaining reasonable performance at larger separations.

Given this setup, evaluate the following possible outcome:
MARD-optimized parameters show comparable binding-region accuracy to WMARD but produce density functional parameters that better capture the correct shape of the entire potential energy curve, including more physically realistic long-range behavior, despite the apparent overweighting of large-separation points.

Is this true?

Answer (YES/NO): NO